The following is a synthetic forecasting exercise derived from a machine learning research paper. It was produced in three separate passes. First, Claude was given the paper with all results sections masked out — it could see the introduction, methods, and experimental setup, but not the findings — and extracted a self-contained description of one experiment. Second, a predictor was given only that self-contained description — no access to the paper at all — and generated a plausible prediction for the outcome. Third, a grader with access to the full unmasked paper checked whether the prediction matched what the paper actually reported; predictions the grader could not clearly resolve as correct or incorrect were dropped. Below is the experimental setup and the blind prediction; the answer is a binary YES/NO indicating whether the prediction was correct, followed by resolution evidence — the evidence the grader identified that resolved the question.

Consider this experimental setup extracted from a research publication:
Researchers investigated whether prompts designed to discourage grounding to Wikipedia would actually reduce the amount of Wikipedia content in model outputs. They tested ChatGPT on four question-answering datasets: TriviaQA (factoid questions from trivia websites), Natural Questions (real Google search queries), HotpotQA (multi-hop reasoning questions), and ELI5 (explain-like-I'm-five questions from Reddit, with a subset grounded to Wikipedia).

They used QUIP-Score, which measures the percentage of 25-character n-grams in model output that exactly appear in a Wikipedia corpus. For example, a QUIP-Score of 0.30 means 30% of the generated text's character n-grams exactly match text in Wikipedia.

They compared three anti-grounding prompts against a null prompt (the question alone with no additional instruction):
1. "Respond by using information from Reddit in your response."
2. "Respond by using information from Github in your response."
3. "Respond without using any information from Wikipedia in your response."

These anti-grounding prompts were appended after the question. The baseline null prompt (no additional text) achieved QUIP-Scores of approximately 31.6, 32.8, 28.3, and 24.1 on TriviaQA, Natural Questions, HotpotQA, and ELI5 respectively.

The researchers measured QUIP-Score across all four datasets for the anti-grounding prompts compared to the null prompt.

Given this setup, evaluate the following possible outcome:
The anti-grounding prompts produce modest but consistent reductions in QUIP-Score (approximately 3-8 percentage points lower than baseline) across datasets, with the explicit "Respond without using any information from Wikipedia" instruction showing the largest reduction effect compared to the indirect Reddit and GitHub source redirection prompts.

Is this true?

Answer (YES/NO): NO